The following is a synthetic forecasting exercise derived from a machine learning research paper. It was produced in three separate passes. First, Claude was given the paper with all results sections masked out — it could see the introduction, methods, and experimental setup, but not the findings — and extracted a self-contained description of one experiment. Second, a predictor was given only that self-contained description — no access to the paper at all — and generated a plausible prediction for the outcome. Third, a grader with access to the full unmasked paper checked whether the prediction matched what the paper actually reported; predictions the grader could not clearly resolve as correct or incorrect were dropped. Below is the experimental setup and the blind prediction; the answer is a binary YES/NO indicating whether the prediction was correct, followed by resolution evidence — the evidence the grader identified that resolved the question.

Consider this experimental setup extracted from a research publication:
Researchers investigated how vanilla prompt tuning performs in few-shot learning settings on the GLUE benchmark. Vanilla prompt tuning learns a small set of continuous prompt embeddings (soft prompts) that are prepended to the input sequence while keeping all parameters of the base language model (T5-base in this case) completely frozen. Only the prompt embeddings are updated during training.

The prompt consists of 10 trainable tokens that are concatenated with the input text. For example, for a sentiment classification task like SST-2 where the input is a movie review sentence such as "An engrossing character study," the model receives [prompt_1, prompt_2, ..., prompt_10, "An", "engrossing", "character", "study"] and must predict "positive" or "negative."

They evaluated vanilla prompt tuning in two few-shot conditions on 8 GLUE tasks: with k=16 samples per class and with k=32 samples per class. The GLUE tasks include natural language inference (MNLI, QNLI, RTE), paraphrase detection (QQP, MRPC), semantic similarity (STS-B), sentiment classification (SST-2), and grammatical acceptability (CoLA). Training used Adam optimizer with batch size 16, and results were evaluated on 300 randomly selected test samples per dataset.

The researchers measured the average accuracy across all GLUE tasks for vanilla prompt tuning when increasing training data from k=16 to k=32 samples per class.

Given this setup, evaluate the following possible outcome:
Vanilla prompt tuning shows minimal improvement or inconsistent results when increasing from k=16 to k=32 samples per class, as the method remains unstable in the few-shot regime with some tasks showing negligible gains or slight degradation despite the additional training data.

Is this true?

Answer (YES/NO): YES